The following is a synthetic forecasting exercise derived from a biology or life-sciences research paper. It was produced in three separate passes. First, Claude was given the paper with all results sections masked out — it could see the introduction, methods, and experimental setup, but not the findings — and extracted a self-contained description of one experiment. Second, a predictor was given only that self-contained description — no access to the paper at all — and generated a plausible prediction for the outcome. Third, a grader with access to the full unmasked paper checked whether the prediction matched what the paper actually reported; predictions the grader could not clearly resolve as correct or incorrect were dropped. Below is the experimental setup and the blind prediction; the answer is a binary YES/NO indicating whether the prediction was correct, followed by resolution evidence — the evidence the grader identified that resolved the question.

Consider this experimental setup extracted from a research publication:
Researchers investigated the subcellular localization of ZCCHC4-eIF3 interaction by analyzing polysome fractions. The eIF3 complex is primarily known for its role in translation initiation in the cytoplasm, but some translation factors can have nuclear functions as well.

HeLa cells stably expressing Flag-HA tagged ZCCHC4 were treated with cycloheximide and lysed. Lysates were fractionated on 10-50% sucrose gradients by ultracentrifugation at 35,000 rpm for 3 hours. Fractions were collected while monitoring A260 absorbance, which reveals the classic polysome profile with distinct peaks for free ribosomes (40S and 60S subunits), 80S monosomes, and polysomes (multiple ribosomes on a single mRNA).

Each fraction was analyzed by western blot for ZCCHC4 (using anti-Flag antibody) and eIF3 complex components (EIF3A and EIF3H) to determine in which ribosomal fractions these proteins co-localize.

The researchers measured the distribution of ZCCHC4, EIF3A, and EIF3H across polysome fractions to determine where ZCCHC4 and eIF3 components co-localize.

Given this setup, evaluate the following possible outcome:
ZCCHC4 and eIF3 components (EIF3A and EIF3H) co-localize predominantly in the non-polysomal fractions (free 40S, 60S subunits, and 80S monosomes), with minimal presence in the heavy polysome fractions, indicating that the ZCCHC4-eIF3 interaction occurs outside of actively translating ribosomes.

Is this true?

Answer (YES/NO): NO